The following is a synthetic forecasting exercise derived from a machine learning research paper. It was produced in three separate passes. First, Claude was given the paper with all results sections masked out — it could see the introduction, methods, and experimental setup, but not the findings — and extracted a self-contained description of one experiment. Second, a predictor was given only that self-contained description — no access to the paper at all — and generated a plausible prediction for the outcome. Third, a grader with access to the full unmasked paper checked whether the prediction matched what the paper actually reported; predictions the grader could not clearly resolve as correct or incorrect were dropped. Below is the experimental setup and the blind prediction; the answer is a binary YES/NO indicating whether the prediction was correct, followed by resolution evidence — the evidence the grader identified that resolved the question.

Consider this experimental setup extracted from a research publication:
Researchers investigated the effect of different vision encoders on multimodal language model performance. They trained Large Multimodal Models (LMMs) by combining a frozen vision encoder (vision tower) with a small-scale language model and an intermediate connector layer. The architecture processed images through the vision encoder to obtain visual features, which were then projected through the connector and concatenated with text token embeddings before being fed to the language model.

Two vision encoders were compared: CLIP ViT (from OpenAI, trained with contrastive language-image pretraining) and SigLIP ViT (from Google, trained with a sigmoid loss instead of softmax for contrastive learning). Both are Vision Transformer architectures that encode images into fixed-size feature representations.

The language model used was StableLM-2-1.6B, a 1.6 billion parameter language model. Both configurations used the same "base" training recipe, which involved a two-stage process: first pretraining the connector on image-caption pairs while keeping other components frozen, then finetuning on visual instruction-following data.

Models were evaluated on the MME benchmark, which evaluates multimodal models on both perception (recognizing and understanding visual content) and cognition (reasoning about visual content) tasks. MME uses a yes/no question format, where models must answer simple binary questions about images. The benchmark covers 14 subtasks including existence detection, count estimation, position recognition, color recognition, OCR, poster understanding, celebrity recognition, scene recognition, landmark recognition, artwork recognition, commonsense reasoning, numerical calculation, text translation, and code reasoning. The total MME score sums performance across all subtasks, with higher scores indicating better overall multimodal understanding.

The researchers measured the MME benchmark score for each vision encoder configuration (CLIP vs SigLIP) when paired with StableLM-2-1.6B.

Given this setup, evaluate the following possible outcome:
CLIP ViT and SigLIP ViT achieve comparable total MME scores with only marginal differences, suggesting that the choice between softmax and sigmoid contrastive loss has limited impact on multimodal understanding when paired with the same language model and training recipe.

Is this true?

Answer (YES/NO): NO